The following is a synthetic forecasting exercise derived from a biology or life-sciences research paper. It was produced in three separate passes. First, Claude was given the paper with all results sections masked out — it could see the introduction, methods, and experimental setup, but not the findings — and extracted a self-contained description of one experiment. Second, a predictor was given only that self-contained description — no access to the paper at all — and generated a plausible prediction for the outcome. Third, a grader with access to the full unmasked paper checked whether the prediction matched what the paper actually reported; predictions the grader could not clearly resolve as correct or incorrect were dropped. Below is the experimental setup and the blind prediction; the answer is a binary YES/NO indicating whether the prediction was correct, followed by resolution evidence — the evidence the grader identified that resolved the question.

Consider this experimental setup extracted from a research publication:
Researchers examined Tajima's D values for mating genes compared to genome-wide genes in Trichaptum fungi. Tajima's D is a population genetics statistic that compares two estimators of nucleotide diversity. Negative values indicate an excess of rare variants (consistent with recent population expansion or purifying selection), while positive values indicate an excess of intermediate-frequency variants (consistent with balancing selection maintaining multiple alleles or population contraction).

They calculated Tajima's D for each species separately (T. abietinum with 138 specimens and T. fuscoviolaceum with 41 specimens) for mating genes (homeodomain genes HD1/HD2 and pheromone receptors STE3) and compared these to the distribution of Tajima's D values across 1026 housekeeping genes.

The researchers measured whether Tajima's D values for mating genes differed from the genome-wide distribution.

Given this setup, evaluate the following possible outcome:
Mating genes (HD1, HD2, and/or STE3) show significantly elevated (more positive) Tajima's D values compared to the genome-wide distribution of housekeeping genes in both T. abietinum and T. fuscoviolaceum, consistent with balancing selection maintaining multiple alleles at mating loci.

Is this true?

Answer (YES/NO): YES